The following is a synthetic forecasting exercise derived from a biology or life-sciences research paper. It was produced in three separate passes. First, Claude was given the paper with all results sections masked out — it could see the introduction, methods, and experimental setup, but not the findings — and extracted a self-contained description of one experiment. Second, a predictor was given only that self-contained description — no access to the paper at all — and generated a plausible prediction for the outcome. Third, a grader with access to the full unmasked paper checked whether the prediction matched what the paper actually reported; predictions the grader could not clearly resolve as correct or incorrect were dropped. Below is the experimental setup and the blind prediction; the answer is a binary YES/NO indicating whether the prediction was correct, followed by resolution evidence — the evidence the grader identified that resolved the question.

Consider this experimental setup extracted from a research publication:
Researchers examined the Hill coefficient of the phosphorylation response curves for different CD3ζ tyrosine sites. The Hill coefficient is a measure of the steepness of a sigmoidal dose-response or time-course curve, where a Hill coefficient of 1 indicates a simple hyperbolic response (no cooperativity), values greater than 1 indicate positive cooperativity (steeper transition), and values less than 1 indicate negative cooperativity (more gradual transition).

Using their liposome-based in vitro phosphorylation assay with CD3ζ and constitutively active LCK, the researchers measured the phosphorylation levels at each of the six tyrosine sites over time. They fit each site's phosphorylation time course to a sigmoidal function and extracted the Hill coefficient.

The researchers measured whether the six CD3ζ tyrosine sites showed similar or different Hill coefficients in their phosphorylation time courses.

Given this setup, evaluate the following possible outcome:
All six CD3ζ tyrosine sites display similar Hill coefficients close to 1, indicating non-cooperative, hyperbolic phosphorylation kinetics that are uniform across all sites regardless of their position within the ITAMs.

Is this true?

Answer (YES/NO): YES